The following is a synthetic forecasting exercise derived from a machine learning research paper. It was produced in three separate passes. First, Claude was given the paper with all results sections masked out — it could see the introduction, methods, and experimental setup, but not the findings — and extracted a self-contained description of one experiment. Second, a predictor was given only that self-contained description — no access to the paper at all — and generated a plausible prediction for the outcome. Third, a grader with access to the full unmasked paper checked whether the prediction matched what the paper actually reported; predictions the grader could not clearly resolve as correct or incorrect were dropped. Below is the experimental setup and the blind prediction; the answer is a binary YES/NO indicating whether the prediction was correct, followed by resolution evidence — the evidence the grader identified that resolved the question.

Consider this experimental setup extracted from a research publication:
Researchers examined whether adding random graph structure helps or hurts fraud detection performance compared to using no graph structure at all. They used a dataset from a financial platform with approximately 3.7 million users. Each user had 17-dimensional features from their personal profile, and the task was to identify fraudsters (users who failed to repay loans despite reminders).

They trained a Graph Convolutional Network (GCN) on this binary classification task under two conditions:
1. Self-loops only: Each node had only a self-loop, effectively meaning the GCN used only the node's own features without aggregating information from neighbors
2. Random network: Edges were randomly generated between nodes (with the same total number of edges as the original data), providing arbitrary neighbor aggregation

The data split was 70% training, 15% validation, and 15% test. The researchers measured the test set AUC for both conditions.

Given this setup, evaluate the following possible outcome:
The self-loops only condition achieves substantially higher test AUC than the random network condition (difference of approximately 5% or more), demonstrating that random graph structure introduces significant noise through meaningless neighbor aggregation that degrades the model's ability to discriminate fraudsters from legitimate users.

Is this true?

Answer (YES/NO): YES